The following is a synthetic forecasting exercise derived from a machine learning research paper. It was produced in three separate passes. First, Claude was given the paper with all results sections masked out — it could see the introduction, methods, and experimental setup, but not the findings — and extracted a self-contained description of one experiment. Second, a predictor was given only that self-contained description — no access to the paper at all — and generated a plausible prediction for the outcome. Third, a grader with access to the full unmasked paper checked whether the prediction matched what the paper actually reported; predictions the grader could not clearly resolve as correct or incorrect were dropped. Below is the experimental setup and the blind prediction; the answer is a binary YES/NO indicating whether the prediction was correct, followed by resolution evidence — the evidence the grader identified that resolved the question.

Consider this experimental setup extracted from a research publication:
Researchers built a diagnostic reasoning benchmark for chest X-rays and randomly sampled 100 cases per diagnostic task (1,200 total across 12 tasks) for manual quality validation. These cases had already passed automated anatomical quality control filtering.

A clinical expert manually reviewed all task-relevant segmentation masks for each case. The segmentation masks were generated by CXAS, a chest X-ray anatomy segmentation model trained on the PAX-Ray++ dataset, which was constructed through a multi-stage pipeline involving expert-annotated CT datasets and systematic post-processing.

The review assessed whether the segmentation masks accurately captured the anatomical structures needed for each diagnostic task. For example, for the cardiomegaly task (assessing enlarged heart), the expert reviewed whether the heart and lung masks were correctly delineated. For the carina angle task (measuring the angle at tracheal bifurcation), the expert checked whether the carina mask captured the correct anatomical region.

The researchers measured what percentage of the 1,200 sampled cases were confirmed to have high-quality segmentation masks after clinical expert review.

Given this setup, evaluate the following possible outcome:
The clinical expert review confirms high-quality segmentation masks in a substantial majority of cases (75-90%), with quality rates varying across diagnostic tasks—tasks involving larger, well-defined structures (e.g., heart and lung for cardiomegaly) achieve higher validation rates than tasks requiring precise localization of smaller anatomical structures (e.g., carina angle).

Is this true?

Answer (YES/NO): NO